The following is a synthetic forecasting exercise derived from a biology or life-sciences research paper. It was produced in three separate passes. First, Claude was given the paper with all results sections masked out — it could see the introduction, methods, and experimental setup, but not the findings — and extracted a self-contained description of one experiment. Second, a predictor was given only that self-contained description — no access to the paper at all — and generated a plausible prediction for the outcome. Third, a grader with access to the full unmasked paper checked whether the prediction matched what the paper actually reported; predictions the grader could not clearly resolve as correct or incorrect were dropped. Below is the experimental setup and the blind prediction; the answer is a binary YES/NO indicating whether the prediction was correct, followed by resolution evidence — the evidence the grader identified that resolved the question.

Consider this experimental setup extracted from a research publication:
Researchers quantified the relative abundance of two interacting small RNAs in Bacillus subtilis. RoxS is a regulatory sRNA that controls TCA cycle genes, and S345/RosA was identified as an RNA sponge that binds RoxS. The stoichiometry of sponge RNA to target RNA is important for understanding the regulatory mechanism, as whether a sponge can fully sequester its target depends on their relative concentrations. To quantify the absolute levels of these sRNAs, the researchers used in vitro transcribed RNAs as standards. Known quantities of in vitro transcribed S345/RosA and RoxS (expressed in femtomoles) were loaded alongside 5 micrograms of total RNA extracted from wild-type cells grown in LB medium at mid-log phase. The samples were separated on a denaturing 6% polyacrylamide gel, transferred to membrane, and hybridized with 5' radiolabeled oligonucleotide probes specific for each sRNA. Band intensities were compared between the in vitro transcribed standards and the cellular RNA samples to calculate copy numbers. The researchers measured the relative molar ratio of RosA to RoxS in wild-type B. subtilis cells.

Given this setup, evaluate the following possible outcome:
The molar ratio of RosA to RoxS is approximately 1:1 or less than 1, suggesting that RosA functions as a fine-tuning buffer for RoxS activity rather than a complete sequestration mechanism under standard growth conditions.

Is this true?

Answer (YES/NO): NO